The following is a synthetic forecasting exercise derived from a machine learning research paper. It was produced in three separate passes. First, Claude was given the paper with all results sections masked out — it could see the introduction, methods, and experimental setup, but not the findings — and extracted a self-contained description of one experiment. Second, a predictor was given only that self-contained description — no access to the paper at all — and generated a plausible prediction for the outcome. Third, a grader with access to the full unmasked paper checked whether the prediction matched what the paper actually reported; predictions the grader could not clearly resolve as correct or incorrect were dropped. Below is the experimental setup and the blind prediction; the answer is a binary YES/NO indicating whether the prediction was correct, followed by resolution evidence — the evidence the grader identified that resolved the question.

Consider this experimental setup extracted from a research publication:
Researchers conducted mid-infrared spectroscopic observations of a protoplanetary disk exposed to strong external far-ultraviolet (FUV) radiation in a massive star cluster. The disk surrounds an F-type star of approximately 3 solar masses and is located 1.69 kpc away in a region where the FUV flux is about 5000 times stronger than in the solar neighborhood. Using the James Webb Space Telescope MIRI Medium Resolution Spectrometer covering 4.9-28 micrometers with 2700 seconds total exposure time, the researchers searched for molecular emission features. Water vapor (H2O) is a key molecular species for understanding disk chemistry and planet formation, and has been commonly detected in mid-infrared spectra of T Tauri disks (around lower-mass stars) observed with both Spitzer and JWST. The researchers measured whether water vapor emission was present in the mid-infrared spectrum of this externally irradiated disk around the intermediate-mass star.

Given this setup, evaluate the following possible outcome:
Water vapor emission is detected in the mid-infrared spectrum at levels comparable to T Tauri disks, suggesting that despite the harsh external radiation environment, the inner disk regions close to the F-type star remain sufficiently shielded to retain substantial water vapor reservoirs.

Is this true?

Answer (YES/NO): NO